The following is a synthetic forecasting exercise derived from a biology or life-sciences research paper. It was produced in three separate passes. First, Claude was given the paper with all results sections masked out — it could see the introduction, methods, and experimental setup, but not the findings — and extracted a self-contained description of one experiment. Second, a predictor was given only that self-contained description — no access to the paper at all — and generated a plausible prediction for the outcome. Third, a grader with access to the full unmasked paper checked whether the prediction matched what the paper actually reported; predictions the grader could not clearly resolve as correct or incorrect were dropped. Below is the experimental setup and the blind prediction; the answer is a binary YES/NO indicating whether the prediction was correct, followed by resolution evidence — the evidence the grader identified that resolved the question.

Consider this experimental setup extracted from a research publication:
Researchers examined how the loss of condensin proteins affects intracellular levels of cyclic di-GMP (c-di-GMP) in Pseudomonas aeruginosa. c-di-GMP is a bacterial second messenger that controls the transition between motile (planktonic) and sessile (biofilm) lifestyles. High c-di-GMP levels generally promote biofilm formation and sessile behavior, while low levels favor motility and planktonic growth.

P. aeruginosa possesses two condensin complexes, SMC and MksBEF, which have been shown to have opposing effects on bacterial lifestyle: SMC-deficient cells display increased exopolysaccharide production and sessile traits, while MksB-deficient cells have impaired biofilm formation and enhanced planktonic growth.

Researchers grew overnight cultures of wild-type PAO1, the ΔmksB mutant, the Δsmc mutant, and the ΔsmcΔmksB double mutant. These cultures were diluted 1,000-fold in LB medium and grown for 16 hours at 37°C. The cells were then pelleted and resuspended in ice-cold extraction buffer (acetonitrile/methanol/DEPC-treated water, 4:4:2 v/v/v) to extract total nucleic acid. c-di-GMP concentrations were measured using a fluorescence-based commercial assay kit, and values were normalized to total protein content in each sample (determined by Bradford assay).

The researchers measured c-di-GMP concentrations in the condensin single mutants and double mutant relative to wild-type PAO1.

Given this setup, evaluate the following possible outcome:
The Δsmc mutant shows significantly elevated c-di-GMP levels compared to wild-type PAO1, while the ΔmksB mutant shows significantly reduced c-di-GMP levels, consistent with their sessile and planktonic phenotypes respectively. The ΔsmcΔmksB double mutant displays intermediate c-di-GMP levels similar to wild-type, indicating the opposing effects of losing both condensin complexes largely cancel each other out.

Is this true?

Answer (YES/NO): NO